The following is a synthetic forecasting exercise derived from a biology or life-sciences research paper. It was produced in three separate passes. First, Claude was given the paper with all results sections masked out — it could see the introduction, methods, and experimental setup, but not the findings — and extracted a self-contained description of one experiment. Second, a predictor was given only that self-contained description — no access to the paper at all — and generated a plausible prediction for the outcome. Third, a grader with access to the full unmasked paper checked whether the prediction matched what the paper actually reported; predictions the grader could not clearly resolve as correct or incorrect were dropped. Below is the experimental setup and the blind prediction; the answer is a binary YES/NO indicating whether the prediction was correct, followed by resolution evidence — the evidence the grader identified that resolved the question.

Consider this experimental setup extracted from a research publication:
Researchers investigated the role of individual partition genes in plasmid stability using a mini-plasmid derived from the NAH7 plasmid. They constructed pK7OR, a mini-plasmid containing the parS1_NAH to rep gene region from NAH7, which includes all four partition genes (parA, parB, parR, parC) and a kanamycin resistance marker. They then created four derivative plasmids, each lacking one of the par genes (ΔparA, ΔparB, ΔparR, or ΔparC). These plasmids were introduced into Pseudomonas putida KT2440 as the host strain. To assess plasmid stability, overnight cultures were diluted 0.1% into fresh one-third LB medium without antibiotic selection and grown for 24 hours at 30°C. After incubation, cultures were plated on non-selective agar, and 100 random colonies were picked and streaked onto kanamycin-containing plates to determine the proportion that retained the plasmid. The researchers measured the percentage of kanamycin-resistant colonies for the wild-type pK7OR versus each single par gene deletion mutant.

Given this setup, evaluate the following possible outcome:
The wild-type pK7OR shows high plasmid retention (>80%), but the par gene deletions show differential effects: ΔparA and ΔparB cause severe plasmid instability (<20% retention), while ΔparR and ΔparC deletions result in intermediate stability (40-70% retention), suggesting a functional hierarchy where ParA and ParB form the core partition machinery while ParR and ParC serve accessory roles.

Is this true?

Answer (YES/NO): NO